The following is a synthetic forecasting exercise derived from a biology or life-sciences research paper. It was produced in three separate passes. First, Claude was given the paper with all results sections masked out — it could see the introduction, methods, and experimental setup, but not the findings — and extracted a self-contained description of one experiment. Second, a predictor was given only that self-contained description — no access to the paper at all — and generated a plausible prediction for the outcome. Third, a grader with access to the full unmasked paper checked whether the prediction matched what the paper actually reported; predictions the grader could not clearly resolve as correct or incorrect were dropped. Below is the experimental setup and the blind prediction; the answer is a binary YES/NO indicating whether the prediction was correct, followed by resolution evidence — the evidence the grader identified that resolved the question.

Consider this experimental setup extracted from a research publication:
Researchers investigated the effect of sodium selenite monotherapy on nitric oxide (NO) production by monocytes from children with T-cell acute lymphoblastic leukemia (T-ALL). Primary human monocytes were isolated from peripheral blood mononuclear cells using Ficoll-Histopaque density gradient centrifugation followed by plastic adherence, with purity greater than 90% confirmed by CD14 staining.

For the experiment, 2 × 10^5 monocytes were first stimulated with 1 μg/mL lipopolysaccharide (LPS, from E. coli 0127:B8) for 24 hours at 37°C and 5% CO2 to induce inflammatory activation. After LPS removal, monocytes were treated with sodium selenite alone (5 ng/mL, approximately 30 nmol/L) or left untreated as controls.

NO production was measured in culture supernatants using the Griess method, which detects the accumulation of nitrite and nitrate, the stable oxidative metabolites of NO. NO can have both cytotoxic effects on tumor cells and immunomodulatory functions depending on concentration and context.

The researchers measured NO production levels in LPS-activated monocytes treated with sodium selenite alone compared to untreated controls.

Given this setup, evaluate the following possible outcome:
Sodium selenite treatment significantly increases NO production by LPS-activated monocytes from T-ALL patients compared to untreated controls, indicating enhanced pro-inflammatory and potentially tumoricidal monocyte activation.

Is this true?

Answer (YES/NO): YES